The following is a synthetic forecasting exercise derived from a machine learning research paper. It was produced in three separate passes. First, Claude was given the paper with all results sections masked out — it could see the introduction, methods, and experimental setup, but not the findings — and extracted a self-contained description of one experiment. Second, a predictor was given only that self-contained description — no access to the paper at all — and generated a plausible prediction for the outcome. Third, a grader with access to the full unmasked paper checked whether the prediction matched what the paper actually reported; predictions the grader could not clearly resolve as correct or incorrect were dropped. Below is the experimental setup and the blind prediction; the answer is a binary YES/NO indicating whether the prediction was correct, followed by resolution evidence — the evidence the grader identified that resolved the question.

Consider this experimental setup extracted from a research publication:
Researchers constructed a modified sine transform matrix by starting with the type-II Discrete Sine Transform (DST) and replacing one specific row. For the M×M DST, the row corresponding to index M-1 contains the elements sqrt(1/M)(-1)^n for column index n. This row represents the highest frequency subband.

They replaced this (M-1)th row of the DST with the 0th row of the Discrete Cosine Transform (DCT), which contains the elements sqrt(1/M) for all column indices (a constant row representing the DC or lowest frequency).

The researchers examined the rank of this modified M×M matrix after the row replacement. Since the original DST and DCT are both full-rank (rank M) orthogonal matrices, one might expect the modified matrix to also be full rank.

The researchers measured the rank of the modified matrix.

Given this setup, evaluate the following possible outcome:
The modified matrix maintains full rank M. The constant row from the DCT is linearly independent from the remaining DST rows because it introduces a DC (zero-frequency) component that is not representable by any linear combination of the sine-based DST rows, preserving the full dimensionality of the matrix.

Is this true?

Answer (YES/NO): NO